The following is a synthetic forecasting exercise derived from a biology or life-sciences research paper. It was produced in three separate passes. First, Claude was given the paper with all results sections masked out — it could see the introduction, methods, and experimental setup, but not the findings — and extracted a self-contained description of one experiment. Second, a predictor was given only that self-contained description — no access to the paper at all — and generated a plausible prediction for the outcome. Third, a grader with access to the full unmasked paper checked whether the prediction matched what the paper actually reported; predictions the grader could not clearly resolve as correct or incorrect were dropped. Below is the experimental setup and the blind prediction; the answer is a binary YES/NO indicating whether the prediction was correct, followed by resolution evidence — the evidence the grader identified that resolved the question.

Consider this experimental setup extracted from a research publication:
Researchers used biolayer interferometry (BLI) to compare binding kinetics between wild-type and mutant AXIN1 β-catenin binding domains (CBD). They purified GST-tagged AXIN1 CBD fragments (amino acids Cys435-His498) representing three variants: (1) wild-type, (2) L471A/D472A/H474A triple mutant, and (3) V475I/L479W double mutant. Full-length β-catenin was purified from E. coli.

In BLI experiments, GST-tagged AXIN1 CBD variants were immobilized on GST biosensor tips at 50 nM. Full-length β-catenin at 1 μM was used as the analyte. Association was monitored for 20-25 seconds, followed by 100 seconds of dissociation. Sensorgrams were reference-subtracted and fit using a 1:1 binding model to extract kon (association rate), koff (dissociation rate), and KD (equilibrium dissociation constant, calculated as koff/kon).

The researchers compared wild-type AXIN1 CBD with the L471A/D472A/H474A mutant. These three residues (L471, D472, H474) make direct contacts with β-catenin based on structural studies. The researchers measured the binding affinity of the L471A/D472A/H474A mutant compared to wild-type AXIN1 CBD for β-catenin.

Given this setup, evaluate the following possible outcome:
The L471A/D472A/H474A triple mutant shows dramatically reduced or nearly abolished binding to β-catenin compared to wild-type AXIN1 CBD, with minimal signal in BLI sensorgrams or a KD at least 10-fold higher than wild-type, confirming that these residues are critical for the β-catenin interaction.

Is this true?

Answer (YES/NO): YES